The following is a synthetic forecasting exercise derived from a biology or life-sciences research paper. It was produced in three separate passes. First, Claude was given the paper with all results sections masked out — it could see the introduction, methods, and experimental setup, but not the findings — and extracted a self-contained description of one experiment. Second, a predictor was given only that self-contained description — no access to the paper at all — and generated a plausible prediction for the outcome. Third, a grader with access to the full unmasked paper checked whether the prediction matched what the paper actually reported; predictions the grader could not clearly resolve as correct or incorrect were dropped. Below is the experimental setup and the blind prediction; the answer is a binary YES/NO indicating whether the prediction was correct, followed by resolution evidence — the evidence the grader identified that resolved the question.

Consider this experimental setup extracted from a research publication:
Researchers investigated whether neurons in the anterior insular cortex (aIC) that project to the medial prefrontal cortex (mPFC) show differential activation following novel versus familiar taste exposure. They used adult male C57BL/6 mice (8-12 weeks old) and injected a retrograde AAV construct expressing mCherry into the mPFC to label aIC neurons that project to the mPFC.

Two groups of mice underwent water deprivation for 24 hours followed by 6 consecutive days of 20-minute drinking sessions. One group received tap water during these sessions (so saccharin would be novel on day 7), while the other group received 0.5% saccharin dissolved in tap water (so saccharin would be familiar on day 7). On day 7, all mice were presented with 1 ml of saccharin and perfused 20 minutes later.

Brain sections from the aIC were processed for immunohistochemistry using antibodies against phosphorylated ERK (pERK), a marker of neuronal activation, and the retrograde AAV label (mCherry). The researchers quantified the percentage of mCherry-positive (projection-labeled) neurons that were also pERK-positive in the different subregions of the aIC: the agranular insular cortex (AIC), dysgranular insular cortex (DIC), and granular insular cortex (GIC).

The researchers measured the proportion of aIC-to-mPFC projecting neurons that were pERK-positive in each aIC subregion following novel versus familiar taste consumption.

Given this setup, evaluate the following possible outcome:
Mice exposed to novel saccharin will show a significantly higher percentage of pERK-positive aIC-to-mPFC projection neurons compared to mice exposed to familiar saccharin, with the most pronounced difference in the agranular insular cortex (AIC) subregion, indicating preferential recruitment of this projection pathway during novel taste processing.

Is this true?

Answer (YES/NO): YES